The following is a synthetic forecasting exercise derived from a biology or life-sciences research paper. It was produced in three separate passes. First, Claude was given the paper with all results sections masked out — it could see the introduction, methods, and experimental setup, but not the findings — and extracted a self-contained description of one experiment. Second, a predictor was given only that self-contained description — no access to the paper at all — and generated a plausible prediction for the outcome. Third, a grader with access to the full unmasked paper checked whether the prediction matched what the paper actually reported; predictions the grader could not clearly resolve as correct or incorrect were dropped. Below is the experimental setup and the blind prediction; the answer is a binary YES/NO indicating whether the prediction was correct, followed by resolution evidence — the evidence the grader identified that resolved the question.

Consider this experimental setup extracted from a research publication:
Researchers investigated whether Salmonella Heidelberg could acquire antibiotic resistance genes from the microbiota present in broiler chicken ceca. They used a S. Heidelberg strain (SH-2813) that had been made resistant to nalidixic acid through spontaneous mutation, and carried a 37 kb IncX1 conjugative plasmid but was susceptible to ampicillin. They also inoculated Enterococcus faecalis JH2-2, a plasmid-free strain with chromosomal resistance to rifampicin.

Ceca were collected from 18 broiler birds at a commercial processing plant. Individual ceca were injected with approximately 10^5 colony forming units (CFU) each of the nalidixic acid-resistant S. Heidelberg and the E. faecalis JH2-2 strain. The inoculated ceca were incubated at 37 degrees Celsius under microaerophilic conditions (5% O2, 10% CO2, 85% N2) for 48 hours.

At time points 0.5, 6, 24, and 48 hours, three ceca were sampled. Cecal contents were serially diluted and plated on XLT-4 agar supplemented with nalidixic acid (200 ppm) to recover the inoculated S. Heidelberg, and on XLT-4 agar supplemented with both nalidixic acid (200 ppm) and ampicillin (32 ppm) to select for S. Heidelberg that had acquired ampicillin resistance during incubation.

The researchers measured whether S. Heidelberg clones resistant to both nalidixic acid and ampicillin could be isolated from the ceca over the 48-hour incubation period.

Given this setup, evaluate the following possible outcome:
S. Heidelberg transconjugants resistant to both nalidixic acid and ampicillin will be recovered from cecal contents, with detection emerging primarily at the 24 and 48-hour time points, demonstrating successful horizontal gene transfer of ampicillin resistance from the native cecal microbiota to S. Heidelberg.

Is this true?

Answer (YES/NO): NO